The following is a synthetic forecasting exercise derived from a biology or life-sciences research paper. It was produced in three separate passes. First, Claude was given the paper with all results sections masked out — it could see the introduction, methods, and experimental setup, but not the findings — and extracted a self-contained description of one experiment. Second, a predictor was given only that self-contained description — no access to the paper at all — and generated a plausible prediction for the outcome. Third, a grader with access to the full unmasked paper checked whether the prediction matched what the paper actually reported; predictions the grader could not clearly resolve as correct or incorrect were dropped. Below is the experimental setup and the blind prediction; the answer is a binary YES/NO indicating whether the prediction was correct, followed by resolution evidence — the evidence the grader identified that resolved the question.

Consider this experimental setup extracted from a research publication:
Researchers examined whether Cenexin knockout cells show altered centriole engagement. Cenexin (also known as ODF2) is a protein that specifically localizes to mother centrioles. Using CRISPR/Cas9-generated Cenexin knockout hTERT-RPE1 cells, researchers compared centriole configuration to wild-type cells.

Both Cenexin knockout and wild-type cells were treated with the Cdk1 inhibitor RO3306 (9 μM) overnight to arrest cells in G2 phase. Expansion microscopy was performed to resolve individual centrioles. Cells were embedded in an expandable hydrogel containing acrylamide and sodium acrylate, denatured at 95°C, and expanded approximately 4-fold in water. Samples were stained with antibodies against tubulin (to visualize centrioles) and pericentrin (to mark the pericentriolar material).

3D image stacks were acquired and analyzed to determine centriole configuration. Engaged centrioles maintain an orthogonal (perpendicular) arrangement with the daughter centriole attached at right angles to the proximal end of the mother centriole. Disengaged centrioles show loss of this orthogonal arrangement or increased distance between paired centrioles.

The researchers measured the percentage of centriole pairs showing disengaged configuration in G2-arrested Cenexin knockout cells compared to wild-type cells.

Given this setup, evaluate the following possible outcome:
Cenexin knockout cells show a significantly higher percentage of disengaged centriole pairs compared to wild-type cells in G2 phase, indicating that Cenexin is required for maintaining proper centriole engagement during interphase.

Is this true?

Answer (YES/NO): NO